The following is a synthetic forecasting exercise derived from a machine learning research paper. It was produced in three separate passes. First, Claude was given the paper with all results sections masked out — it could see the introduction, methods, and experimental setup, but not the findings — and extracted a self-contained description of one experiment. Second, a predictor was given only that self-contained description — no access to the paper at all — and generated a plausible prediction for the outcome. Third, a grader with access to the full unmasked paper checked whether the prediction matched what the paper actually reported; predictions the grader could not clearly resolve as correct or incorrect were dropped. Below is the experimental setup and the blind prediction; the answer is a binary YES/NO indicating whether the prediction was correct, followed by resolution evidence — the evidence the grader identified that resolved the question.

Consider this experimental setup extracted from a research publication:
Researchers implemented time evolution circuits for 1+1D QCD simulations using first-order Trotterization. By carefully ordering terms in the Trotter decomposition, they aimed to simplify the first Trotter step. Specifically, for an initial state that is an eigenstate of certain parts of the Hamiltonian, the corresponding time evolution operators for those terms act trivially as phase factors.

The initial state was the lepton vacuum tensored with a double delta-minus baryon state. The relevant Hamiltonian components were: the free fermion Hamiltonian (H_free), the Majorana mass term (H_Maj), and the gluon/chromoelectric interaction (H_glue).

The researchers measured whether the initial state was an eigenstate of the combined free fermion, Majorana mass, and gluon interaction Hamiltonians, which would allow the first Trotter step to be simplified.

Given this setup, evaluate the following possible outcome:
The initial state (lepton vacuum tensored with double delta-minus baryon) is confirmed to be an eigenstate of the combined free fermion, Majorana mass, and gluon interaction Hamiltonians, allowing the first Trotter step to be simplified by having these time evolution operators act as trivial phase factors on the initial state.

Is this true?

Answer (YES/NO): YES